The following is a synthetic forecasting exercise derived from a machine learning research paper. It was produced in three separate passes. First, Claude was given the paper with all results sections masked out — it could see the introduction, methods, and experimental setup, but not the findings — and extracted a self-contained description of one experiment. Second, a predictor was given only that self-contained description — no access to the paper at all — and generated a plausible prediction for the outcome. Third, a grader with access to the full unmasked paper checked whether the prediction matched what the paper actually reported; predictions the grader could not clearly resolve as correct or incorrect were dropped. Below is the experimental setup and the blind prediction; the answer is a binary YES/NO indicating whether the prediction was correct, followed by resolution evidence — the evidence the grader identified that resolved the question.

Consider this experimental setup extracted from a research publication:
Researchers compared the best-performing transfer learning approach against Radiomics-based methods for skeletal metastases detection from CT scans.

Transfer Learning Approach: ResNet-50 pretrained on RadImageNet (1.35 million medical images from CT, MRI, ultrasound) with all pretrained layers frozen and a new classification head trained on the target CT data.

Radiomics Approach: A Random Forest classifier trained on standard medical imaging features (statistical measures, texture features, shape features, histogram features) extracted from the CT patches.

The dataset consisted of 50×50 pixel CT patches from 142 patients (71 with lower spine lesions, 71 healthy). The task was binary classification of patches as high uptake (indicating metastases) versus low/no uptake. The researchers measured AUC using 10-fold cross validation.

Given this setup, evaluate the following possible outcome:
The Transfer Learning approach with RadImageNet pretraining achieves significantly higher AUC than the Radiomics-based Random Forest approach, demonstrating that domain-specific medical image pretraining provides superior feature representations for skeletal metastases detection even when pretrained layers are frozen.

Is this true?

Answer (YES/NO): NO